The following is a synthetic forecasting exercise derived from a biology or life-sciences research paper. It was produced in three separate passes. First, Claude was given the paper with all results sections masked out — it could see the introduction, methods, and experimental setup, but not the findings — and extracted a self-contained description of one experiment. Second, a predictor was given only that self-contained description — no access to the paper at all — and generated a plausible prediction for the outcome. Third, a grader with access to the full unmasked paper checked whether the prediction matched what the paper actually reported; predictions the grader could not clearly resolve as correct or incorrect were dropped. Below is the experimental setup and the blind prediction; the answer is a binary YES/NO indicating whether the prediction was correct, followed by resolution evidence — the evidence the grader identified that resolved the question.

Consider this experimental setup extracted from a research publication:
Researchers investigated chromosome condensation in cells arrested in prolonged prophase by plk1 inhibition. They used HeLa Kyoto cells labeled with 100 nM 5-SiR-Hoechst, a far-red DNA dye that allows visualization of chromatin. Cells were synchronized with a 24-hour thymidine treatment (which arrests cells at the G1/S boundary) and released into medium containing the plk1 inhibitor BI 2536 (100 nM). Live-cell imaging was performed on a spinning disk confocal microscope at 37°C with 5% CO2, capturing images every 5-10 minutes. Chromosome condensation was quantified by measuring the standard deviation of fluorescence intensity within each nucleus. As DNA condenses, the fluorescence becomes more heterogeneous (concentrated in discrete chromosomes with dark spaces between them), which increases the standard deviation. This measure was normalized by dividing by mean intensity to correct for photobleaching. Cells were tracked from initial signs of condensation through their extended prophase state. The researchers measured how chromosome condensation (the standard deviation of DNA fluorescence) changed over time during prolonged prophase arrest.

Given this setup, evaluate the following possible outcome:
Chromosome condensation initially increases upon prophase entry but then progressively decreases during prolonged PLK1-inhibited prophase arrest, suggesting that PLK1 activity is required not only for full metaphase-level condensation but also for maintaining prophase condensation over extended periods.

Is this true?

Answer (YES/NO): NO